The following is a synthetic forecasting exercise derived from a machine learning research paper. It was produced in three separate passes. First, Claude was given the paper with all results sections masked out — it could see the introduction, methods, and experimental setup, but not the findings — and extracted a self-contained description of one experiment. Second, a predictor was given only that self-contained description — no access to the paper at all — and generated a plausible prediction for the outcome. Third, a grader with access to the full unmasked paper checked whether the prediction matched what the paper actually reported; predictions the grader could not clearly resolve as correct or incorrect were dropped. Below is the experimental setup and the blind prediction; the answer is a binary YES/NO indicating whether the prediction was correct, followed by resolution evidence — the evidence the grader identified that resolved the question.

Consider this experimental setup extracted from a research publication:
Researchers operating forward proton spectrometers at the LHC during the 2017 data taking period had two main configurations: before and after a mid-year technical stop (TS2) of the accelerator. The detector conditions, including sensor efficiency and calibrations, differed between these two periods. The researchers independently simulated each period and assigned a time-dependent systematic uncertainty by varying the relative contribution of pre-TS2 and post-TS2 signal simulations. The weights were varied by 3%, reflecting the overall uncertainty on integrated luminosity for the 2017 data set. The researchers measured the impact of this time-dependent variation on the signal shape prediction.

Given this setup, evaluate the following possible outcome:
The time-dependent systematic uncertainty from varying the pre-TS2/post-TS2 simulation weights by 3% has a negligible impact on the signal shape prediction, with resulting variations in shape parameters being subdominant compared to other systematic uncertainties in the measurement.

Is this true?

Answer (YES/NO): NO